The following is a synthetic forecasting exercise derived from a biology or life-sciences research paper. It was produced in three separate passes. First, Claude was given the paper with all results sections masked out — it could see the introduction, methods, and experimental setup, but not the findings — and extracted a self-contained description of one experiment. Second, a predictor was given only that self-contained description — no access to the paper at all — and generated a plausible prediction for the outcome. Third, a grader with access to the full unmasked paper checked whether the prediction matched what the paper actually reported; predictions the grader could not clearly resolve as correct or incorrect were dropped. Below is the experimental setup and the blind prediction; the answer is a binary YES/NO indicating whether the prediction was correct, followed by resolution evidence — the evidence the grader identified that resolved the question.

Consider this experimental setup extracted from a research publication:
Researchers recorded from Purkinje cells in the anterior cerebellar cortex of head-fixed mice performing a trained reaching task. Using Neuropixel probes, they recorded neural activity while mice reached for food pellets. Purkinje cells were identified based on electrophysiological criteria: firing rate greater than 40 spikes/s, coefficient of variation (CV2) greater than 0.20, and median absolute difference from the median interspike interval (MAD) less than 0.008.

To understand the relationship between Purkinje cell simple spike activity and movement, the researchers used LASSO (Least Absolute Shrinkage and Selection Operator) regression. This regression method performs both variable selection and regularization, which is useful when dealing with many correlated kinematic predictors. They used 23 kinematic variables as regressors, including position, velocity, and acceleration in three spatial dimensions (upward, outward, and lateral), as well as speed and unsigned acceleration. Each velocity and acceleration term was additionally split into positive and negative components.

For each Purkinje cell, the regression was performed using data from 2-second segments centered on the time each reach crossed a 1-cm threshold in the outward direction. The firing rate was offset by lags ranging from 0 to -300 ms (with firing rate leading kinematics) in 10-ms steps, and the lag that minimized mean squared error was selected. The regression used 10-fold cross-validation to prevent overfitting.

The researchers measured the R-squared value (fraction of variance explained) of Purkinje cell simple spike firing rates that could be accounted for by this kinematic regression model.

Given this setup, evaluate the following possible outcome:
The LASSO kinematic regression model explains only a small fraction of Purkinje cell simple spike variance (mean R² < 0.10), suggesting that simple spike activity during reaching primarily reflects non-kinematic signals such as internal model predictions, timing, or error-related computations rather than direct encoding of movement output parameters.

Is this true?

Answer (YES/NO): NO